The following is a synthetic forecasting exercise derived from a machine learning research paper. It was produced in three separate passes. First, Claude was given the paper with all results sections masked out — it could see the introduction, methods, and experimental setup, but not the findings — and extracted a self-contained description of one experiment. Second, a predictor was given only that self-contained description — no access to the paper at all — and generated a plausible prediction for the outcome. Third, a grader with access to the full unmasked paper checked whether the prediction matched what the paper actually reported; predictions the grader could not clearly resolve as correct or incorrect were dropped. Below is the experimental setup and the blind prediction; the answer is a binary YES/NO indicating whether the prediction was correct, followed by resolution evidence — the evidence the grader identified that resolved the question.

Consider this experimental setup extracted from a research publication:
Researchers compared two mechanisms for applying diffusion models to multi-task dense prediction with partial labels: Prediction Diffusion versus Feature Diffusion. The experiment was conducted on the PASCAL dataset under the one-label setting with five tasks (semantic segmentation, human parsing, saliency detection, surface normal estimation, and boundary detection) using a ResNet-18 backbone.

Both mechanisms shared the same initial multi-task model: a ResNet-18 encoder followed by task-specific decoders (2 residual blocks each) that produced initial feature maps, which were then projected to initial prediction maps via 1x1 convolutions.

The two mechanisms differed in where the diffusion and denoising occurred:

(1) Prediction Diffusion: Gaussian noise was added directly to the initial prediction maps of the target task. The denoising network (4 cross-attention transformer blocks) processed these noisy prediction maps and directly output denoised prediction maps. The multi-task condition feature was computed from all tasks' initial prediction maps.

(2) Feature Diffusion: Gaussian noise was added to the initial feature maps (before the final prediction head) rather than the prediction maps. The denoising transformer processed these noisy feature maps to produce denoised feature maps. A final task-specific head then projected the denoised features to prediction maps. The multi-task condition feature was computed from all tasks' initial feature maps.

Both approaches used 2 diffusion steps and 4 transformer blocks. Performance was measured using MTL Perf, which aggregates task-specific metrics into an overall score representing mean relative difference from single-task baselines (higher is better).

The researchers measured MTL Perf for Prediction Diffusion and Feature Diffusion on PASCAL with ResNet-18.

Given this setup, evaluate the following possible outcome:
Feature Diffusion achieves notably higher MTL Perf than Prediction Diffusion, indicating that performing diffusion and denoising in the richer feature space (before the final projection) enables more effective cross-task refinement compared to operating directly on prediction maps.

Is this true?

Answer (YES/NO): NO